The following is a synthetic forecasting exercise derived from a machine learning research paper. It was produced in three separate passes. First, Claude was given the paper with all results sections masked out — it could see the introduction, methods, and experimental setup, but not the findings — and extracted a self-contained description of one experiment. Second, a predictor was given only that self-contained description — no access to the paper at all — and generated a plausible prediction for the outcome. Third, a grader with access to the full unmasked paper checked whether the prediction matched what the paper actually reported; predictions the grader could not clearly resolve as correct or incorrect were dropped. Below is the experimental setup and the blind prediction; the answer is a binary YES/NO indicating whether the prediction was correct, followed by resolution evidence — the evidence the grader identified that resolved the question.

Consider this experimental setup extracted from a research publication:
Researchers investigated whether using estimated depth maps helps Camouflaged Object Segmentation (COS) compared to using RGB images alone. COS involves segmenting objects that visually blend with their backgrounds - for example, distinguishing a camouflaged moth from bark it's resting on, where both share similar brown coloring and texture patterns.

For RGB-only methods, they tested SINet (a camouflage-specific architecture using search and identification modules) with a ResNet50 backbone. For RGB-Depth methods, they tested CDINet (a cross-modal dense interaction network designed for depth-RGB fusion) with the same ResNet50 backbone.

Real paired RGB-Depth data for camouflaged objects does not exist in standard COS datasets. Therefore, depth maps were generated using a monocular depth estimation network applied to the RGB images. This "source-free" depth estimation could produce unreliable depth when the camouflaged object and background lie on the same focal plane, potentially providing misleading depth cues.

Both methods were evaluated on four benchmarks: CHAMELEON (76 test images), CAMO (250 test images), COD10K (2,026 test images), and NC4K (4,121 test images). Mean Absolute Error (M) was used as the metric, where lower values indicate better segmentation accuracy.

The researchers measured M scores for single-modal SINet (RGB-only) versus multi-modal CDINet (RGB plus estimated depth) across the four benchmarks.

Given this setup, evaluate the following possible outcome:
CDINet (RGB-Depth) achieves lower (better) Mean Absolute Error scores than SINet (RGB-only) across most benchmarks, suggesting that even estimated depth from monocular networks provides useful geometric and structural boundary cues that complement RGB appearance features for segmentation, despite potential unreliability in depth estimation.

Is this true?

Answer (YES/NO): NO